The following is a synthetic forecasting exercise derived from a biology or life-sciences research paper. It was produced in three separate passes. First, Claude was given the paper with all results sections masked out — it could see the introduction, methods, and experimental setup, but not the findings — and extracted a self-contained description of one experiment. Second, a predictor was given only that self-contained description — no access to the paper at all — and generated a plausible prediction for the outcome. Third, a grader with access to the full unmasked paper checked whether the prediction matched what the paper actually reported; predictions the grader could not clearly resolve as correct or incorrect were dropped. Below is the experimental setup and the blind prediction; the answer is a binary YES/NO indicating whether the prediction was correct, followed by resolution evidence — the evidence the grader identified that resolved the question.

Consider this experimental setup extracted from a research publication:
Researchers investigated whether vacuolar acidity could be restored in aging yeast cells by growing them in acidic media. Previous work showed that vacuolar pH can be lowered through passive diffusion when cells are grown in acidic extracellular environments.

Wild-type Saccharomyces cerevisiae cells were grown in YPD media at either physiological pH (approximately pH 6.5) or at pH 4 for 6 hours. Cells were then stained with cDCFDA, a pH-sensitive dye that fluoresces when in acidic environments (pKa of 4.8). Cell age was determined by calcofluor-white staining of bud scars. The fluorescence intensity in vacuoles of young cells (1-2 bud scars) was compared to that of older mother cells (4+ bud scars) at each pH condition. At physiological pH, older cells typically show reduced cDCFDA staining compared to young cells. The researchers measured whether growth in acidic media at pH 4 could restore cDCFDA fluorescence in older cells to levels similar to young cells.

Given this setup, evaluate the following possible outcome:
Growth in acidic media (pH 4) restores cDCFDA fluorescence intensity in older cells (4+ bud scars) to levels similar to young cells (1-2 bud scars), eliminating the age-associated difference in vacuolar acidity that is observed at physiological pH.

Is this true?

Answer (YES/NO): YES